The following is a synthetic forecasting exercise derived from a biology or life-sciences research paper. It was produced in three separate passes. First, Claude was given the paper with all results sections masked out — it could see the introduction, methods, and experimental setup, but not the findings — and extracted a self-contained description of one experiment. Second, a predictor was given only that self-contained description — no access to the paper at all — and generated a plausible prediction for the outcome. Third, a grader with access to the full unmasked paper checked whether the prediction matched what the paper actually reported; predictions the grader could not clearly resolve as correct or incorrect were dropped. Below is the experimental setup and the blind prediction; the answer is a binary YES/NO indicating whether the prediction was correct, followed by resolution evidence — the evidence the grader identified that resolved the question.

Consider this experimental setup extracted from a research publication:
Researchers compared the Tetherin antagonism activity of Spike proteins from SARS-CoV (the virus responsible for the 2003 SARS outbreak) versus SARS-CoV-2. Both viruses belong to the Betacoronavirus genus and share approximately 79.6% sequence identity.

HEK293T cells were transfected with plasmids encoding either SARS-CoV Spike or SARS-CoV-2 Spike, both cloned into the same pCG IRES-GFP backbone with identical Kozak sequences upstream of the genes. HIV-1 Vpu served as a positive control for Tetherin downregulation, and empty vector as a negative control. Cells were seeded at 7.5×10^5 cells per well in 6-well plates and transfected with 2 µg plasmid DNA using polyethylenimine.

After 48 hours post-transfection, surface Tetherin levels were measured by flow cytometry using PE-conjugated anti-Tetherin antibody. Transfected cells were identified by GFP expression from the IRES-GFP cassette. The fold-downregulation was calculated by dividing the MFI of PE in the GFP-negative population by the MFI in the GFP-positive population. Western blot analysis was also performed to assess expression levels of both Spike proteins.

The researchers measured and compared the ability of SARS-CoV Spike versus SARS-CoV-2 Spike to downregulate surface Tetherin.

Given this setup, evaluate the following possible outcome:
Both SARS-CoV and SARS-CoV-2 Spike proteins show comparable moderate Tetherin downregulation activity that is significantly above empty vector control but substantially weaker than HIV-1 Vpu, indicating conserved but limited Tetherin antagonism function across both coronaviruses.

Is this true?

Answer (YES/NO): NO